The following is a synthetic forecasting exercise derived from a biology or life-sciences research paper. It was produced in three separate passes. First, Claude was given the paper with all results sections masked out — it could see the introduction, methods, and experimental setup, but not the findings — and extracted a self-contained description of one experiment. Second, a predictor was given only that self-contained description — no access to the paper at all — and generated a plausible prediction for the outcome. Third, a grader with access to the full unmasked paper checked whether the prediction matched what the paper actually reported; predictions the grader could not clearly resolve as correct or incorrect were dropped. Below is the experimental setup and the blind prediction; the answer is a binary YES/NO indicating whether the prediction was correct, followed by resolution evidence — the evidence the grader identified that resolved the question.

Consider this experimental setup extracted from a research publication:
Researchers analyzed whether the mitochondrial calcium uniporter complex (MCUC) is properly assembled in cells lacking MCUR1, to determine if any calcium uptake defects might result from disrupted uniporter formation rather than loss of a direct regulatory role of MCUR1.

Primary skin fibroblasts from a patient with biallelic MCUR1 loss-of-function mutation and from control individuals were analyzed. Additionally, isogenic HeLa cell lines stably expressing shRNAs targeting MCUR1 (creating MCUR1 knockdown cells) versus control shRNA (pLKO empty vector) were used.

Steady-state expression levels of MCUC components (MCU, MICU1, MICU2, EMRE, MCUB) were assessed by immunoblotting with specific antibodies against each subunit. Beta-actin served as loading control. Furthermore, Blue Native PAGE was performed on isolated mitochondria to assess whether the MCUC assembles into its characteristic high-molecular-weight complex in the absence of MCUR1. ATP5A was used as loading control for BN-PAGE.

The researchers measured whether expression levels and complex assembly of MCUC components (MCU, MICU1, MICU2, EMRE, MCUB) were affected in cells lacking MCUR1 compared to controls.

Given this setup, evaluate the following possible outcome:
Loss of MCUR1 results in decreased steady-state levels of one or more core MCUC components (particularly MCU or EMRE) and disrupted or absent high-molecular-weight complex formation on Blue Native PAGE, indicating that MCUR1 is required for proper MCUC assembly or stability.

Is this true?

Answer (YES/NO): NO